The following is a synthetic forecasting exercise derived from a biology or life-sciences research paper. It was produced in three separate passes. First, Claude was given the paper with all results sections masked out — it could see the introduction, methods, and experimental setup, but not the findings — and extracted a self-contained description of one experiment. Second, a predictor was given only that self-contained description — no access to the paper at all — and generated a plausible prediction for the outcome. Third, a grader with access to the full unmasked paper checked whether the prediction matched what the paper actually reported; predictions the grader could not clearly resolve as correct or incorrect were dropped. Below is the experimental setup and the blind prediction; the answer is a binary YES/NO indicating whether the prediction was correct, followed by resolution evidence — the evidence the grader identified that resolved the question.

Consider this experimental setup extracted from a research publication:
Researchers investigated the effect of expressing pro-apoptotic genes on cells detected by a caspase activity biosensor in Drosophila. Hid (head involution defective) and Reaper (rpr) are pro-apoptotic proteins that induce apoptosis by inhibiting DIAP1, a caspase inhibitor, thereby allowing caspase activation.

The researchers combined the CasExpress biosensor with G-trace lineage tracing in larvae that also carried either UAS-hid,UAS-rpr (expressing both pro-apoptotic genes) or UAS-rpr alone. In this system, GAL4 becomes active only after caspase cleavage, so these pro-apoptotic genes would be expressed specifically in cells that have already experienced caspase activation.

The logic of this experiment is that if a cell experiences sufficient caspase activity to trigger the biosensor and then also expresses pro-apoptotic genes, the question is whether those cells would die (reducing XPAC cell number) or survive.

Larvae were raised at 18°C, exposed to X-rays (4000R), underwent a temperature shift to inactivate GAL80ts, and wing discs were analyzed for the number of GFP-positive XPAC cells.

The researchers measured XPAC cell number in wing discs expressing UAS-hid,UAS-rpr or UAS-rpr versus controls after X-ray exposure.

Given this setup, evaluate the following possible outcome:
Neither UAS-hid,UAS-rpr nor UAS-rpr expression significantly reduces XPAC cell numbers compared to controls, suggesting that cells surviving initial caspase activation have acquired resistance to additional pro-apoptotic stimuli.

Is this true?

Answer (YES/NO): NO